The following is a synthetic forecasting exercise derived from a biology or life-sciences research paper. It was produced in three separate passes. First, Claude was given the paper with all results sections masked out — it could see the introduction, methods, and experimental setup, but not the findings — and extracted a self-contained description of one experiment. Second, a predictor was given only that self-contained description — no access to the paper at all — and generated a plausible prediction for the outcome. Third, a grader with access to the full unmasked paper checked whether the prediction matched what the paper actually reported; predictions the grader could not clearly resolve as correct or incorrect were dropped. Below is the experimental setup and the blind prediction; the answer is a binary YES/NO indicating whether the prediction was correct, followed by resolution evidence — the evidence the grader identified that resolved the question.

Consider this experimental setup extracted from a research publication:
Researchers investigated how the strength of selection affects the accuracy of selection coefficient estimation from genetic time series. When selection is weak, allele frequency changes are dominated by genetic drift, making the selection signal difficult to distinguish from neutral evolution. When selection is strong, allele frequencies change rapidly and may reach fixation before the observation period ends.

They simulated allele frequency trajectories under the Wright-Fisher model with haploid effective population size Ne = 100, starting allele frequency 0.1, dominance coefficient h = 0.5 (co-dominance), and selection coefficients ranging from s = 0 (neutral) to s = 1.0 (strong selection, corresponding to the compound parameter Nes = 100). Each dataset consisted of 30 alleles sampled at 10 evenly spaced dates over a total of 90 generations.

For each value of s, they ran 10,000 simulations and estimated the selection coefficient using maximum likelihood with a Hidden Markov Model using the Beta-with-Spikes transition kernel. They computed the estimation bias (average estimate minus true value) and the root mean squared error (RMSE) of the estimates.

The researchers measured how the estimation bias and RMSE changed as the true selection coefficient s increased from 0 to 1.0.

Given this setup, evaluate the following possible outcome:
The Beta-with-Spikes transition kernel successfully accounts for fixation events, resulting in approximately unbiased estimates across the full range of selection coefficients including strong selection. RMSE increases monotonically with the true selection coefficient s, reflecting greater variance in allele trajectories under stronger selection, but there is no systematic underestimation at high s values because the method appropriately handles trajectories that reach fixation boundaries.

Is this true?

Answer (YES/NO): NO